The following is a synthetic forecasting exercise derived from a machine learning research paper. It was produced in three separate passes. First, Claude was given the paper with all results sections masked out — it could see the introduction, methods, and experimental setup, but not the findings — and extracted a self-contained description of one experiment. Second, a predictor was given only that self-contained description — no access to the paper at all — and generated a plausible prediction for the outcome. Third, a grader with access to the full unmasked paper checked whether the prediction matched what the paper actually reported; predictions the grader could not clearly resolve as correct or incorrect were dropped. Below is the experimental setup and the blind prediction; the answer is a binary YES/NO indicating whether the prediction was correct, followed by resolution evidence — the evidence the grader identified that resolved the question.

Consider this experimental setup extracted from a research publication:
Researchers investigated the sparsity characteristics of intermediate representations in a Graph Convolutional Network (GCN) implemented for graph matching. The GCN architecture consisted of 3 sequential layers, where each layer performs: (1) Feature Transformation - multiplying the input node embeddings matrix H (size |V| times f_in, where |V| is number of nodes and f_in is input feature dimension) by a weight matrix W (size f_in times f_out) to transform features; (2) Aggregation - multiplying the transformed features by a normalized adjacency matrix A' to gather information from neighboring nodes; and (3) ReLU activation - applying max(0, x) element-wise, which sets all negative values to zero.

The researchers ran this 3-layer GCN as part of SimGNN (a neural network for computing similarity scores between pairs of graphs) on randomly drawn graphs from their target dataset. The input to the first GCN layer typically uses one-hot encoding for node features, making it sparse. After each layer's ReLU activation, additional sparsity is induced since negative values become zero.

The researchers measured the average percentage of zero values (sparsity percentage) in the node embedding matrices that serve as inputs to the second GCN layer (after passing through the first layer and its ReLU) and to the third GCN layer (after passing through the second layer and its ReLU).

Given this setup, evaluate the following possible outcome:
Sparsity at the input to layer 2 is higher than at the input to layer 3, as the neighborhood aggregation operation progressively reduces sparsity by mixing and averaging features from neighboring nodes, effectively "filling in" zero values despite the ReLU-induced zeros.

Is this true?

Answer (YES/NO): YES